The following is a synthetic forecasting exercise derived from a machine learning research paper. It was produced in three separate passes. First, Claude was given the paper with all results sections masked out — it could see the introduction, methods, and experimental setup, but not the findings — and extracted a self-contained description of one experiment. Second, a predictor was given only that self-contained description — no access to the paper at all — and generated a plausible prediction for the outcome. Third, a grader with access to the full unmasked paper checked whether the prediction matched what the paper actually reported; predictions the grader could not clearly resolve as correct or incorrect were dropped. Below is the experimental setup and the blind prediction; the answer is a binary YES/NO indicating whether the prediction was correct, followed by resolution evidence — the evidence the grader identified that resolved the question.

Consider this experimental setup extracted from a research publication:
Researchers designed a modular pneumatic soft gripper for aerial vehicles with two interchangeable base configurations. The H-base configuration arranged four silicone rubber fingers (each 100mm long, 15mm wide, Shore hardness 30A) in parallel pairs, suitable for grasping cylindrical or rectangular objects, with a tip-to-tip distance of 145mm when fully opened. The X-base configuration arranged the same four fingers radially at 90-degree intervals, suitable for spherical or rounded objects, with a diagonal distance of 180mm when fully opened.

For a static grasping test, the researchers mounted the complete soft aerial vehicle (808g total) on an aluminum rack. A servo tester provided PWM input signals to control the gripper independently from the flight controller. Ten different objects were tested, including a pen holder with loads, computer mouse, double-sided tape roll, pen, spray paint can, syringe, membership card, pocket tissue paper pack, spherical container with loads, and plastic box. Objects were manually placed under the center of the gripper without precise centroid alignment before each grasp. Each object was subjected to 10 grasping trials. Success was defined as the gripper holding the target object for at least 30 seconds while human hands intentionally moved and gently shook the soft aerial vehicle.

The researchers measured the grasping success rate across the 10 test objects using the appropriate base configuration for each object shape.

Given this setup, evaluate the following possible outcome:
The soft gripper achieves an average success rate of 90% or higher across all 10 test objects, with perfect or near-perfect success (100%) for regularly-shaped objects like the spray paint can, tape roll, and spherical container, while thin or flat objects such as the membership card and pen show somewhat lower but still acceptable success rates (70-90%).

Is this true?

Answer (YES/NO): NO